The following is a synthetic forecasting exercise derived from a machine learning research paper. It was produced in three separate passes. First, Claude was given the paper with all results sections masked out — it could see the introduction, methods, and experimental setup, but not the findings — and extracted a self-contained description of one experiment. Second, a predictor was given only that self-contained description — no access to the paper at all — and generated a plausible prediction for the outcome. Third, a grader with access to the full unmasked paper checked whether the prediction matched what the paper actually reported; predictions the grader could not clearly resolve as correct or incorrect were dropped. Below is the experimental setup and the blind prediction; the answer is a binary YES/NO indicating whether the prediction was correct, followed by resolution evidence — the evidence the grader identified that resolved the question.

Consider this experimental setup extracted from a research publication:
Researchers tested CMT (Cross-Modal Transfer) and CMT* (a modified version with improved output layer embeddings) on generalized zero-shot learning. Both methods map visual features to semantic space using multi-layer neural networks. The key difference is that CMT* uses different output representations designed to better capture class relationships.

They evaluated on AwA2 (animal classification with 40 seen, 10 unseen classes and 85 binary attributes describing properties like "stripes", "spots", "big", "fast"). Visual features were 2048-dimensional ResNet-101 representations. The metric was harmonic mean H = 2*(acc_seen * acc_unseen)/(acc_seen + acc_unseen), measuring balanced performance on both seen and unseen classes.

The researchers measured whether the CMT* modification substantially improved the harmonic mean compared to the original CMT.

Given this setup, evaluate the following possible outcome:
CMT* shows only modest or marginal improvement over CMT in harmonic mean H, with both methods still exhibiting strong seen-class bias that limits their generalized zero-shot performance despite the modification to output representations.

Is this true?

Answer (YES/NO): NO